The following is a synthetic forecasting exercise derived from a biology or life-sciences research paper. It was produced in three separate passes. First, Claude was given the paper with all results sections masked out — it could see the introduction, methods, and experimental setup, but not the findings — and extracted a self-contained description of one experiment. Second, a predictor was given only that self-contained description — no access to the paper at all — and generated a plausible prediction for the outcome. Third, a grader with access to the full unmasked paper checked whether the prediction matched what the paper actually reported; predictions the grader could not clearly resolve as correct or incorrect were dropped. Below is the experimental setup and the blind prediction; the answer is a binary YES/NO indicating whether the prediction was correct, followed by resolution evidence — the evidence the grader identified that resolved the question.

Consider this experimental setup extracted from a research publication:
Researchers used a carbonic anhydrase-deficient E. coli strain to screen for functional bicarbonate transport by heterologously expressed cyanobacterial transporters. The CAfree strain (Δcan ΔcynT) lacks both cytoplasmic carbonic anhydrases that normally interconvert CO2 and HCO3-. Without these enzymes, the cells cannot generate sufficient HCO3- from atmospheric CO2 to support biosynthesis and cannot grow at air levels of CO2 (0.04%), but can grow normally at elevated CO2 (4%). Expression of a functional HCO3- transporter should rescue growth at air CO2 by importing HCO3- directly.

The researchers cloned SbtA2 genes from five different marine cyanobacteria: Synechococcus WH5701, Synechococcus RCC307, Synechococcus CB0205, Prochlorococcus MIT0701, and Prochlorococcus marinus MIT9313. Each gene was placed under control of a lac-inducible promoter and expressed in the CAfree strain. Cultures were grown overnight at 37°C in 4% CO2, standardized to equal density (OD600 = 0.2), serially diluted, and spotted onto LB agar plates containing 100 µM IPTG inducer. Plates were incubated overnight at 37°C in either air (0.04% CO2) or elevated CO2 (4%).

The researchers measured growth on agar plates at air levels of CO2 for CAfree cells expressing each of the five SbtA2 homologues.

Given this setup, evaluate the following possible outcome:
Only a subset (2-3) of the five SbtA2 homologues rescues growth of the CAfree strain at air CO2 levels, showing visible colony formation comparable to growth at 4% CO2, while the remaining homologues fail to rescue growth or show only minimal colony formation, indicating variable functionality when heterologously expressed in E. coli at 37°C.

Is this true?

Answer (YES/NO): YES